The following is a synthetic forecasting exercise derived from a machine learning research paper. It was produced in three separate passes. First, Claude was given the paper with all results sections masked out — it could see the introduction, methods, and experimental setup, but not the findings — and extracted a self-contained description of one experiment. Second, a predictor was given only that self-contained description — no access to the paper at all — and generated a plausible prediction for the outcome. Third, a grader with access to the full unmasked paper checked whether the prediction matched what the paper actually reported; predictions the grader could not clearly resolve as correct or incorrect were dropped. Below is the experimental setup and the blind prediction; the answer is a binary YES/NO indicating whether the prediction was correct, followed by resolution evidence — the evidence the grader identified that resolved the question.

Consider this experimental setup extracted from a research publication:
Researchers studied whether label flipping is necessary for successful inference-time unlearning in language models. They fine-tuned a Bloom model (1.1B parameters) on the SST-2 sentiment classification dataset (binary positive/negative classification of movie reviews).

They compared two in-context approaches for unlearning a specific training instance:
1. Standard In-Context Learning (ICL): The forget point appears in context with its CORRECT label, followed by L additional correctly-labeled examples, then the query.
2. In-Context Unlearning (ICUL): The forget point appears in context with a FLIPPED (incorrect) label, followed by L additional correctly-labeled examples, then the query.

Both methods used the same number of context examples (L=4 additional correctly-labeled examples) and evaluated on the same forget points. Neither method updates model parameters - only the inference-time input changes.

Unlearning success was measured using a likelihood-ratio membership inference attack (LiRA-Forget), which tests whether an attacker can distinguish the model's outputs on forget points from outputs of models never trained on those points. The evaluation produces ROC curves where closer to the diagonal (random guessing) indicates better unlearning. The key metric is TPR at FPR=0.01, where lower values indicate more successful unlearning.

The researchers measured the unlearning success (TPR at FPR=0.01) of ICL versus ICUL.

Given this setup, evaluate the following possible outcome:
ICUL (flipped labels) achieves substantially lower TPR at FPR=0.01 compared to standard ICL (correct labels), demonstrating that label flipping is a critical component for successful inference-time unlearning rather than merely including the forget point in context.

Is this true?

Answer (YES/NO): YES